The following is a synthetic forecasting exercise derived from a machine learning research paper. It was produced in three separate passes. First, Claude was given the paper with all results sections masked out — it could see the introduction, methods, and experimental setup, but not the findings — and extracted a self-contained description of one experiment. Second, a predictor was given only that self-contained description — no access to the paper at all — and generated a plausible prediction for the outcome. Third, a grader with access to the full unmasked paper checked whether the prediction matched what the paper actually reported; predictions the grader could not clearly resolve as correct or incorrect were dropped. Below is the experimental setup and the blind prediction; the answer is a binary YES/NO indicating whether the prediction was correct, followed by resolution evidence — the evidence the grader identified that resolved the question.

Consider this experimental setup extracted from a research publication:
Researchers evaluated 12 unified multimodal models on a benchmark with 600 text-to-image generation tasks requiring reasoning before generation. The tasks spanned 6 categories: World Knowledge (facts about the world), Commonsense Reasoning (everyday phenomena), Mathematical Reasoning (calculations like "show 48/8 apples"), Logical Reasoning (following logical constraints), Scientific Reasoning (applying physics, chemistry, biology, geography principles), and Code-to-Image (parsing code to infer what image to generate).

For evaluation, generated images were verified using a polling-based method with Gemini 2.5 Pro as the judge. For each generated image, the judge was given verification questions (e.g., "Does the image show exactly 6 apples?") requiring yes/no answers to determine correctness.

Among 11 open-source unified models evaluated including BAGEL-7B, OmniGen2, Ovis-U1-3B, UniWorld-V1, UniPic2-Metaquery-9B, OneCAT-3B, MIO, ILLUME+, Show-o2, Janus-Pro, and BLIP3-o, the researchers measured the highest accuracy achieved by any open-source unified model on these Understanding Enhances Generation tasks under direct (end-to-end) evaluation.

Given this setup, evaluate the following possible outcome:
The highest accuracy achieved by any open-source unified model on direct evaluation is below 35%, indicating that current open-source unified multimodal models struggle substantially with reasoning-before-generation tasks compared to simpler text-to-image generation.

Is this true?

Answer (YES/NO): NO